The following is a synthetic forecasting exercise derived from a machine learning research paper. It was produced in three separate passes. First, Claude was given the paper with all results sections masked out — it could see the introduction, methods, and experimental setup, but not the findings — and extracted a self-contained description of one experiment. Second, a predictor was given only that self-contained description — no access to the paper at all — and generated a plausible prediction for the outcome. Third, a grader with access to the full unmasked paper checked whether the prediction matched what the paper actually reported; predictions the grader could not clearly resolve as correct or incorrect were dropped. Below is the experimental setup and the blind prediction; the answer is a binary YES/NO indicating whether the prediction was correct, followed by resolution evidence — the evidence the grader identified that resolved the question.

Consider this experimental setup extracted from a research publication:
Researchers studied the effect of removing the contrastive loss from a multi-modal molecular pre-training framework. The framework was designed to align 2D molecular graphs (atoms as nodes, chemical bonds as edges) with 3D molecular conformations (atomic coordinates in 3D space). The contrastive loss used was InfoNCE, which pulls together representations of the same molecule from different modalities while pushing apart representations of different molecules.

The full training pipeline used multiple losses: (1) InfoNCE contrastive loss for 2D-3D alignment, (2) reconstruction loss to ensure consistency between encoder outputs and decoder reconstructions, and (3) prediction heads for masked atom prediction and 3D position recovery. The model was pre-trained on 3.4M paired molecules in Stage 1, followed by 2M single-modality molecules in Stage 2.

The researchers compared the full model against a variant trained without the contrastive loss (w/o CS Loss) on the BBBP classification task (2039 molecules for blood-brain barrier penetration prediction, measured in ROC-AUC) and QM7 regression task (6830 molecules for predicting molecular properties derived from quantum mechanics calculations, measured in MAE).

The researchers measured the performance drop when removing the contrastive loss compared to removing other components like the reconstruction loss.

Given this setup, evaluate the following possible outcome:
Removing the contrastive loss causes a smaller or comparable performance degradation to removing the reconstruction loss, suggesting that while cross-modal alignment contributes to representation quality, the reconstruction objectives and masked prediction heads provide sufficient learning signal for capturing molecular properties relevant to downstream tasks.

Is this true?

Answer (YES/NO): NO